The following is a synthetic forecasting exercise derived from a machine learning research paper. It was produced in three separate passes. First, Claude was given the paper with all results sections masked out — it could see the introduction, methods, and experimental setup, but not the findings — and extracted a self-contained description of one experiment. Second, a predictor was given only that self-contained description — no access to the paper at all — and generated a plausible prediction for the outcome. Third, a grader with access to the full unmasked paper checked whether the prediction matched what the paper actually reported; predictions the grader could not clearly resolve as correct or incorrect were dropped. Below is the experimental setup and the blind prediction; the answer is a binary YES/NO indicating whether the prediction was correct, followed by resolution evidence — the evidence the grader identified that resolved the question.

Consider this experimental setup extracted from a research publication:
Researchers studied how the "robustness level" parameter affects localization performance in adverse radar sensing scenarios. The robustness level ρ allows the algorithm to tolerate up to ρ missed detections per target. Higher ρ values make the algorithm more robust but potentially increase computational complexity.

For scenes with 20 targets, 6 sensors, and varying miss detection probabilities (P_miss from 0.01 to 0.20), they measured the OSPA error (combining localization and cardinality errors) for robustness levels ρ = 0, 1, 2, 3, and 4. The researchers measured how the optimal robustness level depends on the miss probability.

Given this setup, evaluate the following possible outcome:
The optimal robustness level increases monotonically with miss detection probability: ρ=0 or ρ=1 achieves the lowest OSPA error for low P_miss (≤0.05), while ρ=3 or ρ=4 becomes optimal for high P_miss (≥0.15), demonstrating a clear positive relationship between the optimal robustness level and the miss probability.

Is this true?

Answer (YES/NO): NO